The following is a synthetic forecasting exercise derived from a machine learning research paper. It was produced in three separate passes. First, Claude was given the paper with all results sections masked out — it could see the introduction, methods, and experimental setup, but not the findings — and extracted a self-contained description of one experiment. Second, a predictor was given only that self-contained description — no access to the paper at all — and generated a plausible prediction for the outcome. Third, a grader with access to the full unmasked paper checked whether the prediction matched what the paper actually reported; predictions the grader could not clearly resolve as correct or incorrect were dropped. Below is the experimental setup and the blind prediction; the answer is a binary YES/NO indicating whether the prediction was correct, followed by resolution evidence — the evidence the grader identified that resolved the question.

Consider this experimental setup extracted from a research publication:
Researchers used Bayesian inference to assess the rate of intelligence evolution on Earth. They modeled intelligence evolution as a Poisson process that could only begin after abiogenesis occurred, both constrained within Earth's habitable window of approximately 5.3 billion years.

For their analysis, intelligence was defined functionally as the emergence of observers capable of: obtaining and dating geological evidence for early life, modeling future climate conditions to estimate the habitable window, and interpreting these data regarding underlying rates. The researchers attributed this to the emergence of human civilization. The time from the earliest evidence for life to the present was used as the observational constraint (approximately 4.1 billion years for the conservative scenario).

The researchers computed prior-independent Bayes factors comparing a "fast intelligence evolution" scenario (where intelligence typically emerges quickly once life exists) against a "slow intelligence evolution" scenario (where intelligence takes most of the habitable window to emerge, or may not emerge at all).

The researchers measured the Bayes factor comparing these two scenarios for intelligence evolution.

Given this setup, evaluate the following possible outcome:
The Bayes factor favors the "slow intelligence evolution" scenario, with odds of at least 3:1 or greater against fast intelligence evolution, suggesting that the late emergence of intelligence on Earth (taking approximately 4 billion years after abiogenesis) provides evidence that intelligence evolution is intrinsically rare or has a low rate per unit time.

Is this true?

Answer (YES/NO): YES